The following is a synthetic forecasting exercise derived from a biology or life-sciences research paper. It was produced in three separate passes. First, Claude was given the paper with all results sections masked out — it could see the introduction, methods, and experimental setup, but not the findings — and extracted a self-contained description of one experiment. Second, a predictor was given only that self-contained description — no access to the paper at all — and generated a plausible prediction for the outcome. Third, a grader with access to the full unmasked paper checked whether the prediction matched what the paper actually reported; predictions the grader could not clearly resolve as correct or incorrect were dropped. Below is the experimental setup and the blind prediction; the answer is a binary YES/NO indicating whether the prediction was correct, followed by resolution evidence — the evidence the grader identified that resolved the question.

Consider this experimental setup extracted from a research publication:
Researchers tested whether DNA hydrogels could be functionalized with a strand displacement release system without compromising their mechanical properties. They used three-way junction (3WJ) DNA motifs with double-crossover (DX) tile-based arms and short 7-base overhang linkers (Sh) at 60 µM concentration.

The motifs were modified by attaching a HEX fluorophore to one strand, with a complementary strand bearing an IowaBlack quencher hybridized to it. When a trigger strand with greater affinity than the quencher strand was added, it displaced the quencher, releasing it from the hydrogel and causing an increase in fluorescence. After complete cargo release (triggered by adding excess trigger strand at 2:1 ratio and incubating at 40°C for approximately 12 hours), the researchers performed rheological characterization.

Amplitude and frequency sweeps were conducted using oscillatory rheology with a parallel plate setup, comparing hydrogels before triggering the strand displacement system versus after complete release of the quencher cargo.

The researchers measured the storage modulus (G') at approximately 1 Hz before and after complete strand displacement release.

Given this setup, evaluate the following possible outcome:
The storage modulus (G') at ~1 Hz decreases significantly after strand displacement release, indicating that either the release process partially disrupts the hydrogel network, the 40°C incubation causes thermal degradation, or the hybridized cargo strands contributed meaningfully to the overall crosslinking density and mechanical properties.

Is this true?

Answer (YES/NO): NO